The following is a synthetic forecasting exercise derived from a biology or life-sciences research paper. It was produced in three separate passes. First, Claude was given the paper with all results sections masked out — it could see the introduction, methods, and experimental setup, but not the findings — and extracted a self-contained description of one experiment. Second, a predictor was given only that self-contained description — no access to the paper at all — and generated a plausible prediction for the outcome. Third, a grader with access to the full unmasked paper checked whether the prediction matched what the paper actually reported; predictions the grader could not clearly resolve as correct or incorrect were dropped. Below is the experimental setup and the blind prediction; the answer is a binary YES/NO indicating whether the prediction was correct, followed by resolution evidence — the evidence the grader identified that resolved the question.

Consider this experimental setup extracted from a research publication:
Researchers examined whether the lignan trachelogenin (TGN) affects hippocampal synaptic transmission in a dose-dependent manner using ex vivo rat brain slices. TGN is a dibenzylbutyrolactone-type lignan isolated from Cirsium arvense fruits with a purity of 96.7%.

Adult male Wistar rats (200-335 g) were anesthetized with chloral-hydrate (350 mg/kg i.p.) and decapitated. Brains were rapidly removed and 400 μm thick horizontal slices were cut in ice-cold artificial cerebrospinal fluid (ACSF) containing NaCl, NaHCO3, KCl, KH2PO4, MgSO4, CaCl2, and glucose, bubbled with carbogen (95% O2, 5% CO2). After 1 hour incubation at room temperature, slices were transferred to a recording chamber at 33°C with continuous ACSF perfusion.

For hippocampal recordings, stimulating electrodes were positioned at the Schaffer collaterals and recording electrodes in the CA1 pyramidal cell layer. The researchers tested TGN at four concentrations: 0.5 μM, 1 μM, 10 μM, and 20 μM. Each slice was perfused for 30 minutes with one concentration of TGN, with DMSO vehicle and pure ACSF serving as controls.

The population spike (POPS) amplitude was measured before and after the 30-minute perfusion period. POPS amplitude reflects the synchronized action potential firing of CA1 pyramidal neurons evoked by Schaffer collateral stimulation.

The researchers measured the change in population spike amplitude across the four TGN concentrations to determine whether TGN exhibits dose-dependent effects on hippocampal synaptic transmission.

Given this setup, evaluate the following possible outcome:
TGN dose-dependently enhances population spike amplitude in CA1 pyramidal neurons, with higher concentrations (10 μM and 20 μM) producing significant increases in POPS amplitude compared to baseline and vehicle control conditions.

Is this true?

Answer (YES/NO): NO